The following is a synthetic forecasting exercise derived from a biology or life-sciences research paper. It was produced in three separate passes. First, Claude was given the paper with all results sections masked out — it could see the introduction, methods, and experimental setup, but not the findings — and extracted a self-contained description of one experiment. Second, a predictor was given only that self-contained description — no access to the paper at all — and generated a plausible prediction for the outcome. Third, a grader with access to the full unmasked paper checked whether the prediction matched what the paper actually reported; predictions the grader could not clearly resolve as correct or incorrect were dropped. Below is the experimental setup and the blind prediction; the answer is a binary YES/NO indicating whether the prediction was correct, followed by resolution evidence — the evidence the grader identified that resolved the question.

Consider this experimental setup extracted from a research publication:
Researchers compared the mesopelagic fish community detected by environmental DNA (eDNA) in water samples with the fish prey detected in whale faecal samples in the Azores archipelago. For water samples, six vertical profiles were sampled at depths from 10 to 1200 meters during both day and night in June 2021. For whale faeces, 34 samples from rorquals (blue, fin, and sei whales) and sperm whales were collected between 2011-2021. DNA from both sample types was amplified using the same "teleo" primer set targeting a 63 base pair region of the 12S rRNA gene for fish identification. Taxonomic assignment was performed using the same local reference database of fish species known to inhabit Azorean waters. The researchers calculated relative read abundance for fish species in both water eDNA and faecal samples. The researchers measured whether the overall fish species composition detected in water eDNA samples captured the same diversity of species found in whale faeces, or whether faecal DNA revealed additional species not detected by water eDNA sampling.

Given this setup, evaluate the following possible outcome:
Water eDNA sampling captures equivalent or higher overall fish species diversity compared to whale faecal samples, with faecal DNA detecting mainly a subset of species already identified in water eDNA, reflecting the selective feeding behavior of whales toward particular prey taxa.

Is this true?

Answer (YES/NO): NO